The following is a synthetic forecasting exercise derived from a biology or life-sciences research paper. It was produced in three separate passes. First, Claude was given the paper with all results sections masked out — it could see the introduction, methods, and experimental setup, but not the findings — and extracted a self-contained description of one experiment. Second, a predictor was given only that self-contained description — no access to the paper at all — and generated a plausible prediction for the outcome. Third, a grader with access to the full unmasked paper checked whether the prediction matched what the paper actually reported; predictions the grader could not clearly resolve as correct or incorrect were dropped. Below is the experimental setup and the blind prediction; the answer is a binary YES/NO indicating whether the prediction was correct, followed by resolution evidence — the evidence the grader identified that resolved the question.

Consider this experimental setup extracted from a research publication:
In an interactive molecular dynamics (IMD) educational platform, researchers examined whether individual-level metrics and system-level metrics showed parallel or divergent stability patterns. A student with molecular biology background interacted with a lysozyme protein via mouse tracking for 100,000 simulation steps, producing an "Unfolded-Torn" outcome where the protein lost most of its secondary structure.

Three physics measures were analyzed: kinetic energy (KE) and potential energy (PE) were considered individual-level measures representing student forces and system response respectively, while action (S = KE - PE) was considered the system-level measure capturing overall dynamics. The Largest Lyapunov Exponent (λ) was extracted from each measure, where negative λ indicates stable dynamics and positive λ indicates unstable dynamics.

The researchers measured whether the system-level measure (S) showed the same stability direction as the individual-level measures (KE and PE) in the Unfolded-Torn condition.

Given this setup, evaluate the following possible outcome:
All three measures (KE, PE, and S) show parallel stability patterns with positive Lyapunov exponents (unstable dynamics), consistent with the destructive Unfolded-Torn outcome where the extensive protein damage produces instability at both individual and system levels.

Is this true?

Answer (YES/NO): NO